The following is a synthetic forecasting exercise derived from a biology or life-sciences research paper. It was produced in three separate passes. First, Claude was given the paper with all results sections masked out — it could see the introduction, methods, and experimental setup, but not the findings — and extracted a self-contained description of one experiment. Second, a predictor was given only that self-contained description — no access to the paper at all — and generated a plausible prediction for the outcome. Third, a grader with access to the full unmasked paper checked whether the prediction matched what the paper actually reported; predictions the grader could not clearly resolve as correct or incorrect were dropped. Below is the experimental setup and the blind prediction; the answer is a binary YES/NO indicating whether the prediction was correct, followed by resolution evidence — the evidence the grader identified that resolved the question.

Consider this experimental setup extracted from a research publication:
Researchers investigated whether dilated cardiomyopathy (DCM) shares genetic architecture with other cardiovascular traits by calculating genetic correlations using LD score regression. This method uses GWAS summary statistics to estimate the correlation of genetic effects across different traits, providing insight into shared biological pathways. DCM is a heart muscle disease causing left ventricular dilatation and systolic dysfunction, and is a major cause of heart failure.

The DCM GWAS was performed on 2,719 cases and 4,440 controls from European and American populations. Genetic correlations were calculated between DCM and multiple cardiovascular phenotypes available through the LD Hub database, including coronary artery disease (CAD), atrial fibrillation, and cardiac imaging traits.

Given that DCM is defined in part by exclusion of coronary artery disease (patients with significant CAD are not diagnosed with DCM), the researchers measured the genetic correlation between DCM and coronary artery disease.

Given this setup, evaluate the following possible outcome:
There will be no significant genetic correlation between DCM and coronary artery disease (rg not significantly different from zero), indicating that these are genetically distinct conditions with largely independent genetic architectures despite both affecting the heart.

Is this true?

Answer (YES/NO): YES